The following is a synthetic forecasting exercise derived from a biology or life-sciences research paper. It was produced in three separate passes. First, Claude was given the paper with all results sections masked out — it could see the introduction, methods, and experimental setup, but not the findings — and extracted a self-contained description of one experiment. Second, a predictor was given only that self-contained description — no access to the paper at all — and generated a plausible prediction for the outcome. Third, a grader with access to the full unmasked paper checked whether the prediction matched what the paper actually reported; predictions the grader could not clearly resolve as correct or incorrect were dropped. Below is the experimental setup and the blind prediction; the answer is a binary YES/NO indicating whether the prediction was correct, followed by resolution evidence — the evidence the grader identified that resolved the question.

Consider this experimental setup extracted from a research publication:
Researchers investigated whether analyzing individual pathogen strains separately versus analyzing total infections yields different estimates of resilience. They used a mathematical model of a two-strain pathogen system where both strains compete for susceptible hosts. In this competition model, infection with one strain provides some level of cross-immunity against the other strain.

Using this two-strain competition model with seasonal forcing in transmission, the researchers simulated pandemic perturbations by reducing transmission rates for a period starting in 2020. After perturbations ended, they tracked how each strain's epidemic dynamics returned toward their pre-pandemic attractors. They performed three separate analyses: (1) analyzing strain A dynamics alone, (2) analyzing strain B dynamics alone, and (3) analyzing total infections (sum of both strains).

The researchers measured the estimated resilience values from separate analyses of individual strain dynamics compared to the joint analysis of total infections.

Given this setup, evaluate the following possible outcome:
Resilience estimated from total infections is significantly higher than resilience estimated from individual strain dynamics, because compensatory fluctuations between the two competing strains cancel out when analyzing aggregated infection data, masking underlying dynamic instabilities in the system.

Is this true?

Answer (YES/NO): NO